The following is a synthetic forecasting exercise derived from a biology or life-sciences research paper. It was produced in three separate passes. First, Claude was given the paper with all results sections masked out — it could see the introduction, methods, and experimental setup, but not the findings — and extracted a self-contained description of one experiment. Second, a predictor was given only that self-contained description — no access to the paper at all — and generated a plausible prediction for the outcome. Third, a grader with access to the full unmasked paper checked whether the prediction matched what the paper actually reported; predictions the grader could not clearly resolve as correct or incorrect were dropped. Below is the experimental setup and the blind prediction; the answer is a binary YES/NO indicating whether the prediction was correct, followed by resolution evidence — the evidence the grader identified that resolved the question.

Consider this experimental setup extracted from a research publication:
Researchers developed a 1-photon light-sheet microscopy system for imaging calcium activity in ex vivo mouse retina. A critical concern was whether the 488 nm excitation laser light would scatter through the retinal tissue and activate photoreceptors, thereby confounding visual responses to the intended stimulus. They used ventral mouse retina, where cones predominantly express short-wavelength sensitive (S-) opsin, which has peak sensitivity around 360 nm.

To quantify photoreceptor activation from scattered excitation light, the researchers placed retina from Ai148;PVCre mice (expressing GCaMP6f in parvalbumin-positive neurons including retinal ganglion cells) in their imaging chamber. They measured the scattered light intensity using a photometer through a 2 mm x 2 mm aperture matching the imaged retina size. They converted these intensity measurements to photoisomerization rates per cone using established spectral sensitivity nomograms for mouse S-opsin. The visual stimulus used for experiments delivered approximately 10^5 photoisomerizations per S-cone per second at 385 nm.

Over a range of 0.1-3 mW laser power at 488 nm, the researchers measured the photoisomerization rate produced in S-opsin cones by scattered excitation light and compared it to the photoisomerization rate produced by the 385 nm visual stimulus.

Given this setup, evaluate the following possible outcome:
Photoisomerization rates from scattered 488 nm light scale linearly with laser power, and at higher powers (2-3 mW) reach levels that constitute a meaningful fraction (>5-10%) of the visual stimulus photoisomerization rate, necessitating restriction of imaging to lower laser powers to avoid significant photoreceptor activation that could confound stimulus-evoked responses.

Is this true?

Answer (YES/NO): NO